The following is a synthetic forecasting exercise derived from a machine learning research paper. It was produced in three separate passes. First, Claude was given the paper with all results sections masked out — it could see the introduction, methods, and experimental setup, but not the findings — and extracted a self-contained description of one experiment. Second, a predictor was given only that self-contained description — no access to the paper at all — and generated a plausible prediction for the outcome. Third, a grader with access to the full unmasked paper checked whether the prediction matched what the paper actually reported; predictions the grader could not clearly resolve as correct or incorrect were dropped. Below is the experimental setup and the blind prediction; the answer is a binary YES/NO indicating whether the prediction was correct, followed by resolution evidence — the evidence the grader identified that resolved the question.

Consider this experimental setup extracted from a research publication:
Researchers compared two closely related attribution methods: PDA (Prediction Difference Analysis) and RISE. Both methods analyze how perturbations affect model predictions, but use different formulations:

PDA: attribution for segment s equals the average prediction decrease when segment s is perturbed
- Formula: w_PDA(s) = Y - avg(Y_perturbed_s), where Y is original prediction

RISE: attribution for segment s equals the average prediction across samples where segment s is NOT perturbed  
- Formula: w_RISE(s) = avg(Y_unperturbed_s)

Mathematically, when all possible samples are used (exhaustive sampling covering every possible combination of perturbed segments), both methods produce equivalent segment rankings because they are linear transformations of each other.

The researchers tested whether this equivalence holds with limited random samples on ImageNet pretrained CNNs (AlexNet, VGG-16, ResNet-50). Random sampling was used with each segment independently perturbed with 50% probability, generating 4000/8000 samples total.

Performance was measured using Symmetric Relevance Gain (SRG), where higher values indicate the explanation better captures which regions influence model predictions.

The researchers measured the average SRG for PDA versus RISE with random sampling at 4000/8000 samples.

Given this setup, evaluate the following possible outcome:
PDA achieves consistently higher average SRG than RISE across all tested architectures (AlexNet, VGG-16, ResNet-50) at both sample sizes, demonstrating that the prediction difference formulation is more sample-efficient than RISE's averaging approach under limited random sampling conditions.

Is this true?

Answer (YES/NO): NO